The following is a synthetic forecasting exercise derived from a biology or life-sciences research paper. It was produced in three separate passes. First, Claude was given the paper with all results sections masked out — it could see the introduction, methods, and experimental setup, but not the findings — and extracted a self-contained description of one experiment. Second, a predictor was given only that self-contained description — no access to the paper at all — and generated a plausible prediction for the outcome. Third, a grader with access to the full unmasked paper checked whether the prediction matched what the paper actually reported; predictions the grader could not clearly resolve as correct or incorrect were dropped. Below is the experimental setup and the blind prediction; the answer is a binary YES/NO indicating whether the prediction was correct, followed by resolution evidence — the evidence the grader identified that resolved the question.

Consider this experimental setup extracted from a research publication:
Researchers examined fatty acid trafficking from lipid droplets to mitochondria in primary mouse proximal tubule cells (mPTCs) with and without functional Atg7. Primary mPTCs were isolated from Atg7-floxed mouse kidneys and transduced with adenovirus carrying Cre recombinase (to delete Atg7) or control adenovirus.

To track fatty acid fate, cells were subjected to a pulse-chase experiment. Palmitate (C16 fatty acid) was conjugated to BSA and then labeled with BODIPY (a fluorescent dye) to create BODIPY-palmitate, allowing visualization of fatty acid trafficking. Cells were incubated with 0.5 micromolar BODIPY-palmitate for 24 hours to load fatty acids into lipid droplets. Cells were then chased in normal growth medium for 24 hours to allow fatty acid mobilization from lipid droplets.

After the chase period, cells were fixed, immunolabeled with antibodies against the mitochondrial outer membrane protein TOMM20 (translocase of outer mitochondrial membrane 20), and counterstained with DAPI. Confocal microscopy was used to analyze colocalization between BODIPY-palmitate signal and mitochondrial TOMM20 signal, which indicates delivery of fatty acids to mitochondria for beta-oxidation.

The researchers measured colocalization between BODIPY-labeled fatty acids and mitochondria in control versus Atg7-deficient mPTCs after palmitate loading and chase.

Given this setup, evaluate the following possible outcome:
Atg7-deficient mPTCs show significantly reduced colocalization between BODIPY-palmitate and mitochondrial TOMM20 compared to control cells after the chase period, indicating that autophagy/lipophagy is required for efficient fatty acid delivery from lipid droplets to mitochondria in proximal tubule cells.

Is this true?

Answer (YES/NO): YES